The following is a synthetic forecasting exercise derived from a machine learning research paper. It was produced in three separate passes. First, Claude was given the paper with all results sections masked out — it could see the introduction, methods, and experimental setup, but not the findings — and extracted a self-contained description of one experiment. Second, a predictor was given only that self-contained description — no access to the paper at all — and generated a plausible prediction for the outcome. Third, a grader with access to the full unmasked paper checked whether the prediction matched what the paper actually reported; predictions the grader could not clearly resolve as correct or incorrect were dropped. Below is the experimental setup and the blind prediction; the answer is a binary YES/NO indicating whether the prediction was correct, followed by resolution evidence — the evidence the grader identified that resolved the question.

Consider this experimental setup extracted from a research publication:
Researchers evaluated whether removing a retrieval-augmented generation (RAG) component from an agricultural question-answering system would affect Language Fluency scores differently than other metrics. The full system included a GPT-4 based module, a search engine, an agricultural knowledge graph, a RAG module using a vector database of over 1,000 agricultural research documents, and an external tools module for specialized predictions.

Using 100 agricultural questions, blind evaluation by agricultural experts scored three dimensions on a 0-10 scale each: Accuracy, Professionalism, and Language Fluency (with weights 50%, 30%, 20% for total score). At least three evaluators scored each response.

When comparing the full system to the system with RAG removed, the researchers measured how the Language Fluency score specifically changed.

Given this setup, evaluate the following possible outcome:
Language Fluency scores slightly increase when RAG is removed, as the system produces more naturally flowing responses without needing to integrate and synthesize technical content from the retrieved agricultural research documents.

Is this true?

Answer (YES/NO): NO